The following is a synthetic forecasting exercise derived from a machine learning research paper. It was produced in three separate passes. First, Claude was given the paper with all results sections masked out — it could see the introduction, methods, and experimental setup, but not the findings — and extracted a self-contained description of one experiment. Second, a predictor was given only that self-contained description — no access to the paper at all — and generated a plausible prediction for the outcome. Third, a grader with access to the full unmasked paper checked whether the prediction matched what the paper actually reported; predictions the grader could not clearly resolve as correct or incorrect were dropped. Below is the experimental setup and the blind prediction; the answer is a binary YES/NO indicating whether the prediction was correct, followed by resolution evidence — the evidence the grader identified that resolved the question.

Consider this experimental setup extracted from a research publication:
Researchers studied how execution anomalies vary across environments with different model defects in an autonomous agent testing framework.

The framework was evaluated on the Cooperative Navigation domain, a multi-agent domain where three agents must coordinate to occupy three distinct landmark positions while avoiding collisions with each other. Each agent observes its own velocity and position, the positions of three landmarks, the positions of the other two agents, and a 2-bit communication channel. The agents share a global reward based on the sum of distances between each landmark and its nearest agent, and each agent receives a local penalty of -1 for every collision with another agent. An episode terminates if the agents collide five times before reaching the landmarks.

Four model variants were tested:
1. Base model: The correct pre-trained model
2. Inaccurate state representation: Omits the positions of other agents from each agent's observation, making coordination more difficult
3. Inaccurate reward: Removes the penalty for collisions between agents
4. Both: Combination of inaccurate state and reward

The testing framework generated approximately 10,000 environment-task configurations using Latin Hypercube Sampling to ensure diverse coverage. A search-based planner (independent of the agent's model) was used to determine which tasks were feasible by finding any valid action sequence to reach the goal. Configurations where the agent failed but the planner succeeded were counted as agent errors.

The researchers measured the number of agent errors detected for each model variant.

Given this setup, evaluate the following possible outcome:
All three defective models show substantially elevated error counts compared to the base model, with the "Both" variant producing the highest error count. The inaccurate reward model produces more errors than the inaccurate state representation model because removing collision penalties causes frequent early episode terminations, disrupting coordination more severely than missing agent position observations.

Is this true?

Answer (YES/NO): NO